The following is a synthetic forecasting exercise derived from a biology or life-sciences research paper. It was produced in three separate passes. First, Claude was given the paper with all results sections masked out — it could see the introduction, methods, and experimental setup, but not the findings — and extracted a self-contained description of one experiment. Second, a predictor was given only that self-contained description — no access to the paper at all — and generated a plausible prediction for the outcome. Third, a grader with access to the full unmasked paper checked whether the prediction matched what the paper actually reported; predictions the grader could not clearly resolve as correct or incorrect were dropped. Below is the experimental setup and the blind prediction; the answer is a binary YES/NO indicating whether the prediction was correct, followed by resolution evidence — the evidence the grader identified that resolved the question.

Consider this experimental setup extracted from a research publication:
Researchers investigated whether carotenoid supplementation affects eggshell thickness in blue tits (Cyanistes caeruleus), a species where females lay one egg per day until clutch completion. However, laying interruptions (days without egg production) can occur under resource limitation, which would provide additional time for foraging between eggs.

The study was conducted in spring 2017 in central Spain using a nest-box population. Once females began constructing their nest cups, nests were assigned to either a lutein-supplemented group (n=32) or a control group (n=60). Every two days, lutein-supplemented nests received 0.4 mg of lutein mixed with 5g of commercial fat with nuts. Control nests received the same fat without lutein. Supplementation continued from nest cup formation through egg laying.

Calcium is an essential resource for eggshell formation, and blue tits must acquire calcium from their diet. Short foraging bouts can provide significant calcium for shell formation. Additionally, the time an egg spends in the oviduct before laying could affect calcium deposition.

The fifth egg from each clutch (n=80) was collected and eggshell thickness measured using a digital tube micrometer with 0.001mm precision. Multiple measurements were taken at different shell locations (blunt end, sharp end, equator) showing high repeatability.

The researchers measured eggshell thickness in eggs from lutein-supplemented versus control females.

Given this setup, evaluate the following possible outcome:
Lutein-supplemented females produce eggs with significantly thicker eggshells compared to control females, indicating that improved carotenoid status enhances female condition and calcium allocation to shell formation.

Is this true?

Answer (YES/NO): NO